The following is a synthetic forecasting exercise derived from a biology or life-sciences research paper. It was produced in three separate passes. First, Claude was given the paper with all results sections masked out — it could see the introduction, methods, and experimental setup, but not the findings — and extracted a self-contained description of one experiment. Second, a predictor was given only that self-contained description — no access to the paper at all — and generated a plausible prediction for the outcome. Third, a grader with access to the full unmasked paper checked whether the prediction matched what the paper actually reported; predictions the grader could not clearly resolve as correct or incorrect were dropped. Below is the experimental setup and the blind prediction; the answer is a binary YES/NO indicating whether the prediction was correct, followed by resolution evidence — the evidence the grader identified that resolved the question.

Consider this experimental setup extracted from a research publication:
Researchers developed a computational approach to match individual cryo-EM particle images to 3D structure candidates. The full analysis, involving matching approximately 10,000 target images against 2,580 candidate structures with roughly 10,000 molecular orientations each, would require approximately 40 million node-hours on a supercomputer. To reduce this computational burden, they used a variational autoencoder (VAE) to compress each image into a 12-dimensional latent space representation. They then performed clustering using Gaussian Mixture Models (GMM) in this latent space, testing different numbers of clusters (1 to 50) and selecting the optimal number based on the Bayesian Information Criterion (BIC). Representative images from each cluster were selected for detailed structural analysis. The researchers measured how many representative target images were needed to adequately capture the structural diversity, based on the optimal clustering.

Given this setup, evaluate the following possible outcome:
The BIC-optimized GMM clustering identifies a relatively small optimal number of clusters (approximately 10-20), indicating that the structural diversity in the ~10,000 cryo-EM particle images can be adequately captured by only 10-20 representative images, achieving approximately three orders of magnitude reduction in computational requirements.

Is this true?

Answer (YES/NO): NO